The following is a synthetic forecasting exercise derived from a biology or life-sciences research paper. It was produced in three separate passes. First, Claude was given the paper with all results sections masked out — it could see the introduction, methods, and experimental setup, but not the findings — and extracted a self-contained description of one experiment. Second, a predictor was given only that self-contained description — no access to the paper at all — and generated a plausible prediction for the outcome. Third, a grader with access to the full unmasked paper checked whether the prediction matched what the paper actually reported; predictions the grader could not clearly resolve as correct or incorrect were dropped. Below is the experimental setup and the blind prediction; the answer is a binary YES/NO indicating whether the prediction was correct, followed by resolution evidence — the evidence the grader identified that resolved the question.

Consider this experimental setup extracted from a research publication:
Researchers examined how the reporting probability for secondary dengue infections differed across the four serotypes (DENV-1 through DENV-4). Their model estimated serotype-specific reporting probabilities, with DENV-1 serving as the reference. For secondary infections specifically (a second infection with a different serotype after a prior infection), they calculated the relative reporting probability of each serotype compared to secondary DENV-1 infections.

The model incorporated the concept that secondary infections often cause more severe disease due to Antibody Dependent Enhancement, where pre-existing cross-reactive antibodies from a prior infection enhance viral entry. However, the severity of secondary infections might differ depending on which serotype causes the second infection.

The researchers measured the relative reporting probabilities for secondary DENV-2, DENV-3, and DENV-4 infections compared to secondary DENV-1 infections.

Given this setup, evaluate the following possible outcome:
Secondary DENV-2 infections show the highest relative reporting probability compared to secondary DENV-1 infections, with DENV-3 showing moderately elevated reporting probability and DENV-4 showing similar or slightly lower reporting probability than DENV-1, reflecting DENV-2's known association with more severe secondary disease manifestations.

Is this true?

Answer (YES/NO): NO